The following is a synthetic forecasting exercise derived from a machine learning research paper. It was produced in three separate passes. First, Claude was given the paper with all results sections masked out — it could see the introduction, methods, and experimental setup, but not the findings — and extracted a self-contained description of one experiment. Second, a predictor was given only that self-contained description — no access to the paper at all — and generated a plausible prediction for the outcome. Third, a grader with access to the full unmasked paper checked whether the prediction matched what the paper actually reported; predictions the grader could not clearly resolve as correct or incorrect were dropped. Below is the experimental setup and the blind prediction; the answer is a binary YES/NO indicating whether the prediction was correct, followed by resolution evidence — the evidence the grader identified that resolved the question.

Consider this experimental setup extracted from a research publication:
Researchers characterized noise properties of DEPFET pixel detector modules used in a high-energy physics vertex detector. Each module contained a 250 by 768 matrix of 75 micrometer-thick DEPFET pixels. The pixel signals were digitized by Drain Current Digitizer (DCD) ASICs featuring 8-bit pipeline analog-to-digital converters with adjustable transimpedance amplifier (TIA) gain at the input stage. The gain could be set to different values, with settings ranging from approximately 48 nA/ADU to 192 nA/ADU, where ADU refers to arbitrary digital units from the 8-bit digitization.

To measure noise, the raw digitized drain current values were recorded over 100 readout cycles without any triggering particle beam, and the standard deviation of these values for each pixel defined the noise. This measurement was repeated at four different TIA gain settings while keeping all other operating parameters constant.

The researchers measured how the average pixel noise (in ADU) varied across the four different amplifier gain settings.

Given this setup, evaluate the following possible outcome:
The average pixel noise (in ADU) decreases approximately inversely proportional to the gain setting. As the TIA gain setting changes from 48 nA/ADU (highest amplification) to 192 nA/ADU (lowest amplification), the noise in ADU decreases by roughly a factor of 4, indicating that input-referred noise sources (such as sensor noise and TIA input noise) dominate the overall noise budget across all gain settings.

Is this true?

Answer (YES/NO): NO